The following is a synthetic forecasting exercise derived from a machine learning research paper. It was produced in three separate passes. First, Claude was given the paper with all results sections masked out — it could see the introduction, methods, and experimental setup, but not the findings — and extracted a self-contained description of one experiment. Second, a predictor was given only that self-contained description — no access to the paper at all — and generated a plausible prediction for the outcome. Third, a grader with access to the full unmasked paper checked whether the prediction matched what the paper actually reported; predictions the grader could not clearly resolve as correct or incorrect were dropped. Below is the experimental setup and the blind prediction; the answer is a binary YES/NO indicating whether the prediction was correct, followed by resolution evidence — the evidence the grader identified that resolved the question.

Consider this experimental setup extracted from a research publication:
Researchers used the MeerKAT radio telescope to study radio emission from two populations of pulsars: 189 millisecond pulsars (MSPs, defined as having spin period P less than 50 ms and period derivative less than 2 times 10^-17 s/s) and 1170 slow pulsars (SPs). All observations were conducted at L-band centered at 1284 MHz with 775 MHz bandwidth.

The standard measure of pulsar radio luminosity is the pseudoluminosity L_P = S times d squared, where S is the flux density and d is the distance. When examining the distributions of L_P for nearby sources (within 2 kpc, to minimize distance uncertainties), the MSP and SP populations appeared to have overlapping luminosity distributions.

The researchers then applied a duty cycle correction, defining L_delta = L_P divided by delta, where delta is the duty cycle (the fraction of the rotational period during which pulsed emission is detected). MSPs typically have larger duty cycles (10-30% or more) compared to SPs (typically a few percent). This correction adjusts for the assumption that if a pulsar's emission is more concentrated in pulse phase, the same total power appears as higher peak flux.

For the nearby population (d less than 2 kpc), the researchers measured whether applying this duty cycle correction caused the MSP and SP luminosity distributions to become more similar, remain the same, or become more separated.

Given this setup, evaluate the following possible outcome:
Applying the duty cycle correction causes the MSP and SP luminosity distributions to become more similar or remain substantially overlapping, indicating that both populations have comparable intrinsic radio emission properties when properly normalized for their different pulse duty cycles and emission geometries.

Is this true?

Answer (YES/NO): NO